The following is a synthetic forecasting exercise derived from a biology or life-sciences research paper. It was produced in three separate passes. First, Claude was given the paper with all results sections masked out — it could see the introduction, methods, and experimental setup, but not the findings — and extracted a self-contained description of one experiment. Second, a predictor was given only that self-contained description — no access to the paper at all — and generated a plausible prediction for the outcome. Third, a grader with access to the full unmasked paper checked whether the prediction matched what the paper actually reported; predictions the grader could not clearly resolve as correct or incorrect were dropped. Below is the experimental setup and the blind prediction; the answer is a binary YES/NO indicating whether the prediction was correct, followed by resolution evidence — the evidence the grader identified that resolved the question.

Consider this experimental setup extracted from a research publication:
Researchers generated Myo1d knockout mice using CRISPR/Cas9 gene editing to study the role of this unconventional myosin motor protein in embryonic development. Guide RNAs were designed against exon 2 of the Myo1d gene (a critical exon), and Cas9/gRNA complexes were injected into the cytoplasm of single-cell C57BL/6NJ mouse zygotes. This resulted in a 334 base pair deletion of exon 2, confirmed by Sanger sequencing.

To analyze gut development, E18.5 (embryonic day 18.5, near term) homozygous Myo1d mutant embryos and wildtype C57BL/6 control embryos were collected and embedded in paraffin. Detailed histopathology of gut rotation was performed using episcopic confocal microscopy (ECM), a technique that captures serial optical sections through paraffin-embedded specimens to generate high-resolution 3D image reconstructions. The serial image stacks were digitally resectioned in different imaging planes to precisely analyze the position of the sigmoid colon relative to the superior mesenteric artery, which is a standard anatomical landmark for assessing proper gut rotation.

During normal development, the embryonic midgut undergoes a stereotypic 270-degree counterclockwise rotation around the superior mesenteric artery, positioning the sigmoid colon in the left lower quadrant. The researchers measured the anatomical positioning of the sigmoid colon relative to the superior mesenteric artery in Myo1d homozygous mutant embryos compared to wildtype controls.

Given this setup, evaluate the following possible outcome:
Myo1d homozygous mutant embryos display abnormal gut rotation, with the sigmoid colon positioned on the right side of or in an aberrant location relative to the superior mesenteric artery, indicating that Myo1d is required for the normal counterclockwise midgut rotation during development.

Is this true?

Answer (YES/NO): YES